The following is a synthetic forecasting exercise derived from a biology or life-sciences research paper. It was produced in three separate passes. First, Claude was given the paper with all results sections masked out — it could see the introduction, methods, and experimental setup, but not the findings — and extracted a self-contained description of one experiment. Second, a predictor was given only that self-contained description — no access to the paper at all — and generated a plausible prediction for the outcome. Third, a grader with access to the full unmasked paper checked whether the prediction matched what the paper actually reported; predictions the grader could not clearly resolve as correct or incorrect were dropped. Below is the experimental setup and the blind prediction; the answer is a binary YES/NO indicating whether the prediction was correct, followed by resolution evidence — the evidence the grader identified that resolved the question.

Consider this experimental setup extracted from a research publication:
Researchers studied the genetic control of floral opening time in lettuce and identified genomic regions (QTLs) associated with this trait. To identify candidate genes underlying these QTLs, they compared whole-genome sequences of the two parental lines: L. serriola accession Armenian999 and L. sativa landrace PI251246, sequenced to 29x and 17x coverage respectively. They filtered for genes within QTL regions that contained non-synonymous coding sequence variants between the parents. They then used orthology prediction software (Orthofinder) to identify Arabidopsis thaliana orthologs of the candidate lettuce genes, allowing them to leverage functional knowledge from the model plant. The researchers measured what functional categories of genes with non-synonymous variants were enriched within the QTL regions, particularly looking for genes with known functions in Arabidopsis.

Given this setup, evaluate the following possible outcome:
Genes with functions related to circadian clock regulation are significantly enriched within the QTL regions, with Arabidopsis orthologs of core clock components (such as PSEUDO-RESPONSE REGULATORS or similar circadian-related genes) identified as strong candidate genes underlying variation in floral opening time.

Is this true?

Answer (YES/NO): NO